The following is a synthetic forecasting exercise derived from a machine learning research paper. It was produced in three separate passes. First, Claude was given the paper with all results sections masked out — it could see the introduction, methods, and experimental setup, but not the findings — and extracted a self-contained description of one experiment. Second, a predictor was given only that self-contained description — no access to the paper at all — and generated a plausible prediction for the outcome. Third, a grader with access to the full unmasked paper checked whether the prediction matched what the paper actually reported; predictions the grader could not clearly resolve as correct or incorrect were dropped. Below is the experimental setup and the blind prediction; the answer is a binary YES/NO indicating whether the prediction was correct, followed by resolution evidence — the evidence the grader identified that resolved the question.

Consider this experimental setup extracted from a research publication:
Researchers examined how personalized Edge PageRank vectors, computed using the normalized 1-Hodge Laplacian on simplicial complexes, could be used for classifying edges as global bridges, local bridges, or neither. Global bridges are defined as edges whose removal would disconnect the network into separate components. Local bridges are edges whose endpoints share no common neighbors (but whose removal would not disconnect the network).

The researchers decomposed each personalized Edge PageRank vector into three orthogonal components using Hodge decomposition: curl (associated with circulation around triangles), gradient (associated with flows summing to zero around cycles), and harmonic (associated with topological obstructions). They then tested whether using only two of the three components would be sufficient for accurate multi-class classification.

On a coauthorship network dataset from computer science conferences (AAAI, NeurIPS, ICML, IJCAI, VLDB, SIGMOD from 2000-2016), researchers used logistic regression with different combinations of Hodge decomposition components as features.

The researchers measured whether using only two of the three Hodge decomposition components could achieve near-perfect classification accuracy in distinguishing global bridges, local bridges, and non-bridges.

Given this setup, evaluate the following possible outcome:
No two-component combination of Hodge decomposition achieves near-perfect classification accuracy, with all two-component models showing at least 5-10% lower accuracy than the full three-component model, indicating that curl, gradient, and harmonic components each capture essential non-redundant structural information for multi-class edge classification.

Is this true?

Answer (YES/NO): NO